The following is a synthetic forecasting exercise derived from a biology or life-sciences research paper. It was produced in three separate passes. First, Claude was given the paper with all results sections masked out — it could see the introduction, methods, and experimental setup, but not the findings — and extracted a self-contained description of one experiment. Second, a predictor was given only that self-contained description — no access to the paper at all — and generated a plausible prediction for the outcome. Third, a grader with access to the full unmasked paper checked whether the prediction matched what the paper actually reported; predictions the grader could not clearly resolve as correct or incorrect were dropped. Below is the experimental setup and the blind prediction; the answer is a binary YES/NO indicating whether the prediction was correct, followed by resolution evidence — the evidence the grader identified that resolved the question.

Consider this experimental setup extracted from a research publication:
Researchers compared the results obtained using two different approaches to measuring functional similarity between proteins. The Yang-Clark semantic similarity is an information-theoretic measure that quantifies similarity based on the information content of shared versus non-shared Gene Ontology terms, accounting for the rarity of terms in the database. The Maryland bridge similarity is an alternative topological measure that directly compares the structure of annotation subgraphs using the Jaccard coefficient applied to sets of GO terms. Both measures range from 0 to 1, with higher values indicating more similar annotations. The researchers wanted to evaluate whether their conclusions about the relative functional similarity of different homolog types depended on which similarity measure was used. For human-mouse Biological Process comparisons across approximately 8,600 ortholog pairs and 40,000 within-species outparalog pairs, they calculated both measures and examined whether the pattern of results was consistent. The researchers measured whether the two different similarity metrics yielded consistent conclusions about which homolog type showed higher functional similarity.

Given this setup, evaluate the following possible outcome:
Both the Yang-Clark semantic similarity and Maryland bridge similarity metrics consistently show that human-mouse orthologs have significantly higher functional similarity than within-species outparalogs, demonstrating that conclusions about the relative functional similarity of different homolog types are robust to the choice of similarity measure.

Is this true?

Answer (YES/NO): NO